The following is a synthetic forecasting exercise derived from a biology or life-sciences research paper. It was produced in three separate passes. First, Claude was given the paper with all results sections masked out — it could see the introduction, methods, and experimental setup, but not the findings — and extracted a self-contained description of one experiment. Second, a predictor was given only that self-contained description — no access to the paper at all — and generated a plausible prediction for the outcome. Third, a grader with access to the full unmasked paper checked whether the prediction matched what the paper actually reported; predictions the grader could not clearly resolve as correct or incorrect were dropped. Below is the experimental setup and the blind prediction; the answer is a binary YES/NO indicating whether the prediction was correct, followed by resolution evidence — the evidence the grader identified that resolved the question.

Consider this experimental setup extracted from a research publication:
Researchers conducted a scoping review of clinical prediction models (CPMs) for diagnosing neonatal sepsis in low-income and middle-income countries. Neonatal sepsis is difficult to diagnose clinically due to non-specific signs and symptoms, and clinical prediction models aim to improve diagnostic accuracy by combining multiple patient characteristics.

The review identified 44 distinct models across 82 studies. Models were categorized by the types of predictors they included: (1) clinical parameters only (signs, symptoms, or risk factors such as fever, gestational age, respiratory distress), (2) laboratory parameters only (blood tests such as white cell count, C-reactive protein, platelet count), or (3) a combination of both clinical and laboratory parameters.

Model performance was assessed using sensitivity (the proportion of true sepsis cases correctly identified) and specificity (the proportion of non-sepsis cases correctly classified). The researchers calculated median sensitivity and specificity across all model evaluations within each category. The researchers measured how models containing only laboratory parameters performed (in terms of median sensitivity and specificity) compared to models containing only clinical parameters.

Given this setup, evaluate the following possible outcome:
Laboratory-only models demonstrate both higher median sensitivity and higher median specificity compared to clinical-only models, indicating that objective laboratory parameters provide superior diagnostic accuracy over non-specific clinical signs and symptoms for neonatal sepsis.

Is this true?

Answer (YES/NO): YES